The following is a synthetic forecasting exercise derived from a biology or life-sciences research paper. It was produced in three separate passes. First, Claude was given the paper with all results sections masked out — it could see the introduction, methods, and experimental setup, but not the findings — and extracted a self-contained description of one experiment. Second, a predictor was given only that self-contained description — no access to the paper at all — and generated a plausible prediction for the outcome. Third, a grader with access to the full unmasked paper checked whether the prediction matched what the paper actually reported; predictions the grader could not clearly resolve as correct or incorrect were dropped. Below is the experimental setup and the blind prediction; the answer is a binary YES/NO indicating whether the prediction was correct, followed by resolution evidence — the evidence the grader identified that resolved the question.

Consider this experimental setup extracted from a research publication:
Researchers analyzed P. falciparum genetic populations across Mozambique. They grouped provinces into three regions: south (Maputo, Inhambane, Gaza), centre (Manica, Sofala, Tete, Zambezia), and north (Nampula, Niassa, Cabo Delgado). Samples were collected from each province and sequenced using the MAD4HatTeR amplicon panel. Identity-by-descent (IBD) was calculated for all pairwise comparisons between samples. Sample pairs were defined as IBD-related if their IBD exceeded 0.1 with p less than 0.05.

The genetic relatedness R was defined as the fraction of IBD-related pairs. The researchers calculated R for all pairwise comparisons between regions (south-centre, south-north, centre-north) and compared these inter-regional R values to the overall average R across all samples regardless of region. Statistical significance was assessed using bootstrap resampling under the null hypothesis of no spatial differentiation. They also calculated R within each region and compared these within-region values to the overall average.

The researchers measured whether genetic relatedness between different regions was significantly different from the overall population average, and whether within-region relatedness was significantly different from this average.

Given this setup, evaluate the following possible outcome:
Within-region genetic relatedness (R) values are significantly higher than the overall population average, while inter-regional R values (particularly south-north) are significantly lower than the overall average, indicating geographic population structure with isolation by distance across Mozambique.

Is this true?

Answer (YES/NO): YES